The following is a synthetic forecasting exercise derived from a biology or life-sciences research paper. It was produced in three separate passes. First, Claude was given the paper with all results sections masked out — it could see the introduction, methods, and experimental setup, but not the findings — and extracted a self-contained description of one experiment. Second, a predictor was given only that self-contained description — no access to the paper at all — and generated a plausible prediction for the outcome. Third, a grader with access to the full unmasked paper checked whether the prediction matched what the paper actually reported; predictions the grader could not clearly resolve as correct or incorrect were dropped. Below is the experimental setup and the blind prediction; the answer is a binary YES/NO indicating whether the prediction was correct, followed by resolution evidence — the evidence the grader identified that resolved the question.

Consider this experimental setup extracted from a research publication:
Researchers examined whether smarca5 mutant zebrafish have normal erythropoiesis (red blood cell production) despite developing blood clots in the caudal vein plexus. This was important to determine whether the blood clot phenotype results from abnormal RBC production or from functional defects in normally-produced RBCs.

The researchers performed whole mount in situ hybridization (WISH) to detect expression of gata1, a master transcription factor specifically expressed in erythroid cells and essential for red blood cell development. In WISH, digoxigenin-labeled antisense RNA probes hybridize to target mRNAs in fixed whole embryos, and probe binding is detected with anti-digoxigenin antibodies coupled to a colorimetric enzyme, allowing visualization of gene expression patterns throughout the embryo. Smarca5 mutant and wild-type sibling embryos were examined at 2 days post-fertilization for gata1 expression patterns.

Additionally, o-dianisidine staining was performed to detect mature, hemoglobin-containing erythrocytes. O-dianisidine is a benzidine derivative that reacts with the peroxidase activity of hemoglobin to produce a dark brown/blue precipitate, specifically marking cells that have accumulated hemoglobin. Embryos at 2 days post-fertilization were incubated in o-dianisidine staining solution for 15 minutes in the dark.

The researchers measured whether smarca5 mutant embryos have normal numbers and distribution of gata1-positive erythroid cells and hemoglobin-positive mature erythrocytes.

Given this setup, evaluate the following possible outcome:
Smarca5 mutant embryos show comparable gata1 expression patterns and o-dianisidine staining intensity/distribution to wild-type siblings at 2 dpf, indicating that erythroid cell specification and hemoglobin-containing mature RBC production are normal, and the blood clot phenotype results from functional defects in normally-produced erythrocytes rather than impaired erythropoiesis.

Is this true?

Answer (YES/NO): YES